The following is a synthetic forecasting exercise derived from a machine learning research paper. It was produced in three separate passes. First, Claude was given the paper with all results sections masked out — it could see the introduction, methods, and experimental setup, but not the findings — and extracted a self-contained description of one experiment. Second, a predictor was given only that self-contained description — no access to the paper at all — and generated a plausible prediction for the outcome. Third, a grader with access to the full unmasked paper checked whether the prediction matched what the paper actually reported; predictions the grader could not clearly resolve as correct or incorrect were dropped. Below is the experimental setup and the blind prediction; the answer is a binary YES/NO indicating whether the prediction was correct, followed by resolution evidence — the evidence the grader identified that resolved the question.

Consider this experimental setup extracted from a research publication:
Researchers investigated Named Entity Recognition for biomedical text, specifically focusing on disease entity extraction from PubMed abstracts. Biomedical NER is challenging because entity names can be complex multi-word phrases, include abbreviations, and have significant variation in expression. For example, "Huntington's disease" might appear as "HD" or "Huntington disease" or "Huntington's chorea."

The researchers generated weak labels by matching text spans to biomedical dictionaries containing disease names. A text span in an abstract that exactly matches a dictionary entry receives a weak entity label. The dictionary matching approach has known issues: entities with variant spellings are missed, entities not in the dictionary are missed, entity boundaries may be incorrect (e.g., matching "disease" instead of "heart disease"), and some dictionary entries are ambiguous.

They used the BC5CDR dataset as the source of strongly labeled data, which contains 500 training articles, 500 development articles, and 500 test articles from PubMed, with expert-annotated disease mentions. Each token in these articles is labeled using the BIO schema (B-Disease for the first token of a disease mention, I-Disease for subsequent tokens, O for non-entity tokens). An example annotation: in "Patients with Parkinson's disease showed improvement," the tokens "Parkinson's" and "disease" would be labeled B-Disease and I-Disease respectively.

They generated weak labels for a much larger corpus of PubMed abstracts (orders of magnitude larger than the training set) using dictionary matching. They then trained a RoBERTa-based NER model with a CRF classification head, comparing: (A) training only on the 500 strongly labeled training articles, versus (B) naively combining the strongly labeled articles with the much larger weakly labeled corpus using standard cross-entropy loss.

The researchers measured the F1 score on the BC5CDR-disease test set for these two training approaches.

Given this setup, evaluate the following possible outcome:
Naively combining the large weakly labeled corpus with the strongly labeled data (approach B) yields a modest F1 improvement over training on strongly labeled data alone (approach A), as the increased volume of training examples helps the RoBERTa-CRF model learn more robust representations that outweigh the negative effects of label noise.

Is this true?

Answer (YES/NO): YES